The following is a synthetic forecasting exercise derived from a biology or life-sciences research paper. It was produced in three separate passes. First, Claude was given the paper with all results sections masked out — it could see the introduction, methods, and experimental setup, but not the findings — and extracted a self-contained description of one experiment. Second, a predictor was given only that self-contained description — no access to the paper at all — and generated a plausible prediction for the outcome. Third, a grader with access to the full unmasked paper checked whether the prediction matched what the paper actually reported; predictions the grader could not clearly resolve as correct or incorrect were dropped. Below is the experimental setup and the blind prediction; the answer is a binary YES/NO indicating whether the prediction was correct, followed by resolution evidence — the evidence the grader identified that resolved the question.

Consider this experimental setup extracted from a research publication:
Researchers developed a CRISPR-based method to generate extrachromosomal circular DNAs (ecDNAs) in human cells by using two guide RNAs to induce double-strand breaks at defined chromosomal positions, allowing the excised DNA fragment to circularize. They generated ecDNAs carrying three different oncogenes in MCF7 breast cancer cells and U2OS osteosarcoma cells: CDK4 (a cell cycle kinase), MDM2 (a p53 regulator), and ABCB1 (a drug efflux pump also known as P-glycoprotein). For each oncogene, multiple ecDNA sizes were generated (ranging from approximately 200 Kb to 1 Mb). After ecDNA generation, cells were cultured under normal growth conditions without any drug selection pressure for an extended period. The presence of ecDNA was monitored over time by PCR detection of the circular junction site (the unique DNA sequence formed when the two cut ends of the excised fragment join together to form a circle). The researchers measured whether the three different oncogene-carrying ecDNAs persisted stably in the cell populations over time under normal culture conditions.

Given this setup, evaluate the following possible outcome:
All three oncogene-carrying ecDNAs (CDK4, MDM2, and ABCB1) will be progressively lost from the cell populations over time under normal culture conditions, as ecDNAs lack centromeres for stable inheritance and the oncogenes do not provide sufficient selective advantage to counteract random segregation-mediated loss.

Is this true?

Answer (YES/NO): NO